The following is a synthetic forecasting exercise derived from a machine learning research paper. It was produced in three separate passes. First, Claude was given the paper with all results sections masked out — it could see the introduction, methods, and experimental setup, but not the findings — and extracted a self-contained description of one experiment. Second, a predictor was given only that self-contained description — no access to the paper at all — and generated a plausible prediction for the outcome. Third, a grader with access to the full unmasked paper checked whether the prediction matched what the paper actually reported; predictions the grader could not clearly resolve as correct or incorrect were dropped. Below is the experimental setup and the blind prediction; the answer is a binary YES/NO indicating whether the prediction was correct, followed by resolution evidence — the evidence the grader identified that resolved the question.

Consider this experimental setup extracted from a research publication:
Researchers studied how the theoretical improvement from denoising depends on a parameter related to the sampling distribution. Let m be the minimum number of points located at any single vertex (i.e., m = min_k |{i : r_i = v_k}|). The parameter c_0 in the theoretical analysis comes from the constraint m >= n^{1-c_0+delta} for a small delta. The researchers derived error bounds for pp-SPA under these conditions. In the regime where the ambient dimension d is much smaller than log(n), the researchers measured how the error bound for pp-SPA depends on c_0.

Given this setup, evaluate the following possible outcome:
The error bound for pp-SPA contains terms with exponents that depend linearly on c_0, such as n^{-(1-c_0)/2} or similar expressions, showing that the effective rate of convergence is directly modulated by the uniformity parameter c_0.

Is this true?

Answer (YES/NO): NO